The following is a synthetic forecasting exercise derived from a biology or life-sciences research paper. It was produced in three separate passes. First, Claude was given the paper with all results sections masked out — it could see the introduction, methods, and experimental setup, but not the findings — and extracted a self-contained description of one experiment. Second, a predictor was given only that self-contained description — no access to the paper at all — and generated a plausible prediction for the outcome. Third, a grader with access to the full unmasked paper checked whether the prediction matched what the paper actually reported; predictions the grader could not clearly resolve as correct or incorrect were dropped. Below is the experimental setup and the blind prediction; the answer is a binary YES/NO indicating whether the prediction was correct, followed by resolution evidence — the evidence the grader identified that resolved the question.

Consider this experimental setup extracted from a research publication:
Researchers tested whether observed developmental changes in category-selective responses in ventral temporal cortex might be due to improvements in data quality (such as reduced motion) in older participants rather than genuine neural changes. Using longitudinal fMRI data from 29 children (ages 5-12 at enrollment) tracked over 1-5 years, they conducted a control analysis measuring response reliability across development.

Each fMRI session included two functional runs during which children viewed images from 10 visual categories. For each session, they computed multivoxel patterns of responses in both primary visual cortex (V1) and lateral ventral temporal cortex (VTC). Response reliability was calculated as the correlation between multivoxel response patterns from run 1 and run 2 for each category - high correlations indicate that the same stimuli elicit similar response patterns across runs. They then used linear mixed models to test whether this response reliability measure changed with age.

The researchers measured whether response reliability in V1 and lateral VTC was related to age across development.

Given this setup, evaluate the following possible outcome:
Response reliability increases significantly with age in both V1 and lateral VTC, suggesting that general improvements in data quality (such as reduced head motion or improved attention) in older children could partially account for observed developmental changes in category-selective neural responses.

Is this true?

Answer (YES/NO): NO